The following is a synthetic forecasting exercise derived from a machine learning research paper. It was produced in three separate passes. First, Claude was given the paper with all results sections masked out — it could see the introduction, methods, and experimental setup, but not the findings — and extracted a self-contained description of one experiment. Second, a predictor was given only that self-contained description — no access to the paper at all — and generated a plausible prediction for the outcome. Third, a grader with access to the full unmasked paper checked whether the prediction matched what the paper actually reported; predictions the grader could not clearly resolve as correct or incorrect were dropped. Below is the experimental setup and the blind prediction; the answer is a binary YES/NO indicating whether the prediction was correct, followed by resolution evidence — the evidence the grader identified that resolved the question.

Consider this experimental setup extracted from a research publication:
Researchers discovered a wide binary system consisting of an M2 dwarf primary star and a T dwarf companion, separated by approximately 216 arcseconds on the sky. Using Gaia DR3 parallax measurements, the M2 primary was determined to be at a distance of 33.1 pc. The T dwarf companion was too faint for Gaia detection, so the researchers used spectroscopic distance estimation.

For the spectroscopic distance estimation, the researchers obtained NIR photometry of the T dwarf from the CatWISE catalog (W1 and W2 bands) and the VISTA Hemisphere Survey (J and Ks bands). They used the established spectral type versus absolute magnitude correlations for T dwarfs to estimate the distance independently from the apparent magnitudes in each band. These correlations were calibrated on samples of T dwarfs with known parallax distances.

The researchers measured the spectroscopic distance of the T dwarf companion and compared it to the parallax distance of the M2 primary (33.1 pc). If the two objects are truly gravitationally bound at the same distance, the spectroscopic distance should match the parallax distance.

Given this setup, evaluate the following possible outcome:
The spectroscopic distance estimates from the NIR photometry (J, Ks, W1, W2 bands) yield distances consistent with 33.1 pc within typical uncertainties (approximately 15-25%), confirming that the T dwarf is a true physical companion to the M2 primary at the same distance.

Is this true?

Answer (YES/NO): NO